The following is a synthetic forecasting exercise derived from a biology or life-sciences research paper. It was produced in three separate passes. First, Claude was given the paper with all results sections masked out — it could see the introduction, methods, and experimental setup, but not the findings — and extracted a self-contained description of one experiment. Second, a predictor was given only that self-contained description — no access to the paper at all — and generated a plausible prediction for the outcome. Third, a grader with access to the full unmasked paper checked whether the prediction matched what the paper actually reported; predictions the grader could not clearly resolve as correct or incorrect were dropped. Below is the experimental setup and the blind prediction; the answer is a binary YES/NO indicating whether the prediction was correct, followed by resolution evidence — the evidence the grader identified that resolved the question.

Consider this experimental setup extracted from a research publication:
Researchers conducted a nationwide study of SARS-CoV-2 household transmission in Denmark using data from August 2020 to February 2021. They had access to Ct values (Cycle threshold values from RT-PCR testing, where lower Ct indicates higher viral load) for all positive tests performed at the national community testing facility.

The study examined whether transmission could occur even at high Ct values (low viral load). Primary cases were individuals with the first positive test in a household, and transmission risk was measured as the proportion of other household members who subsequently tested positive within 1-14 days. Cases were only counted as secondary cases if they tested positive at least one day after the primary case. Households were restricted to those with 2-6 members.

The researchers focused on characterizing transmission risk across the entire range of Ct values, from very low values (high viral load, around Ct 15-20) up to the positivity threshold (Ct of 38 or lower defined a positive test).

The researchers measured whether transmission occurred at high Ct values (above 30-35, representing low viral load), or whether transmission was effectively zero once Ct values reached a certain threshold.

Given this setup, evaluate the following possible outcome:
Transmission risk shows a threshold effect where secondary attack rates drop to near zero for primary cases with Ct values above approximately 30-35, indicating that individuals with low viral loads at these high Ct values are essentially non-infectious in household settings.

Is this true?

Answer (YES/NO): NO